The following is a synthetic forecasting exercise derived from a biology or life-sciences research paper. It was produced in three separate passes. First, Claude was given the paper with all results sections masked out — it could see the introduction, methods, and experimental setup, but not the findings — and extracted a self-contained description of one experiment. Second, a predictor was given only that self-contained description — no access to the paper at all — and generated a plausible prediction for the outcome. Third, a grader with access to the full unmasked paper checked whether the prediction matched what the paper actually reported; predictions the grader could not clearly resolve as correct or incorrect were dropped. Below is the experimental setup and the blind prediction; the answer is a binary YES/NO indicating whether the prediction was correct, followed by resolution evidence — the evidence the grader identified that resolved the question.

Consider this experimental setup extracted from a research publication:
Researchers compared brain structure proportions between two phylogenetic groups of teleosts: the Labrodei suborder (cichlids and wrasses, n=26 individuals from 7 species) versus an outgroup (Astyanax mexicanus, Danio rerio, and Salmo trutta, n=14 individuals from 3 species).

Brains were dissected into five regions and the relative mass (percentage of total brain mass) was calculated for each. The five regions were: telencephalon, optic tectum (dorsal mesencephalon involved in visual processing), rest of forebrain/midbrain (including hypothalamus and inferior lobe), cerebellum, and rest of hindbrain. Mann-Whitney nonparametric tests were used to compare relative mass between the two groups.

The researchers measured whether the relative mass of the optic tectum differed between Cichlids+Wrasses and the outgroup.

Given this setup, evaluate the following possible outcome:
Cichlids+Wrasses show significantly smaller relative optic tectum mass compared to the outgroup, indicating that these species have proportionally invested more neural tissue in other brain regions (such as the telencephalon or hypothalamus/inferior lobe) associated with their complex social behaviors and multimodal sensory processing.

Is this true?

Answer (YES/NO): YES